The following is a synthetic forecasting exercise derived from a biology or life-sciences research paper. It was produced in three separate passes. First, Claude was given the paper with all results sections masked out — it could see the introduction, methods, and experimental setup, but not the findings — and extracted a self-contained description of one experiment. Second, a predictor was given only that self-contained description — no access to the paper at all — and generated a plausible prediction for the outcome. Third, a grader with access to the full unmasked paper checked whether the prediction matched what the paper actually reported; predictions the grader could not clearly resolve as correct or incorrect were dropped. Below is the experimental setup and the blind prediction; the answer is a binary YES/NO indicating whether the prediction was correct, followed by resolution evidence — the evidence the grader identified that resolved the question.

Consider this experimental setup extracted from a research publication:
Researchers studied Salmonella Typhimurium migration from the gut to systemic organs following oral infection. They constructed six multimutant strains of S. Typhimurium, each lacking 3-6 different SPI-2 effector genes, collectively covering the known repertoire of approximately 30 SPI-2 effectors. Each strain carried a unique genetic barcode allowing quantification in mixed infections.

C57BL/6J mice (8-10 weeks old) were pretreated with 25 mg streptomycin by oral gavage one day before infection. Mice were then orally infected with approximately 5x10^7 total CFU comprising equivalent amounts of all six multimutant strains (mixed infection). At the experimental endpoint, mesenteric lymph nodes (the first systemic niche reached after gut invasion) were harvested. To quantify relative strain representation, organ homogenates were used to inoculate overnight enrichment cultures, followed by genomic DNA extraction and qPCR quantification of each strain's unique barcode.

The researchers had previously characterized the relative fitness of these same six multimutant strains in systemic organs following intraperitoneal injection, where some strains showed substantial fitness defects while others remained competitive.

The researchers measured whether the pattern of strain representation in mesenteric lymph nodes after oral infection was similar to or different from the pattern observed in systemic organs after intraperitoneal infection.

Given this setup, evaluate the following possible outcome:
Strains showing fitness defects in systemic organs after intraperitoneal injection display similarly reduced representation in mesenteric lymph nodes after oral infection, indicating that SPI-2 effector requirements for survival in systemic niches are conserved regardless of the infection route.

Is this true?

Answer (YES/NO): NO